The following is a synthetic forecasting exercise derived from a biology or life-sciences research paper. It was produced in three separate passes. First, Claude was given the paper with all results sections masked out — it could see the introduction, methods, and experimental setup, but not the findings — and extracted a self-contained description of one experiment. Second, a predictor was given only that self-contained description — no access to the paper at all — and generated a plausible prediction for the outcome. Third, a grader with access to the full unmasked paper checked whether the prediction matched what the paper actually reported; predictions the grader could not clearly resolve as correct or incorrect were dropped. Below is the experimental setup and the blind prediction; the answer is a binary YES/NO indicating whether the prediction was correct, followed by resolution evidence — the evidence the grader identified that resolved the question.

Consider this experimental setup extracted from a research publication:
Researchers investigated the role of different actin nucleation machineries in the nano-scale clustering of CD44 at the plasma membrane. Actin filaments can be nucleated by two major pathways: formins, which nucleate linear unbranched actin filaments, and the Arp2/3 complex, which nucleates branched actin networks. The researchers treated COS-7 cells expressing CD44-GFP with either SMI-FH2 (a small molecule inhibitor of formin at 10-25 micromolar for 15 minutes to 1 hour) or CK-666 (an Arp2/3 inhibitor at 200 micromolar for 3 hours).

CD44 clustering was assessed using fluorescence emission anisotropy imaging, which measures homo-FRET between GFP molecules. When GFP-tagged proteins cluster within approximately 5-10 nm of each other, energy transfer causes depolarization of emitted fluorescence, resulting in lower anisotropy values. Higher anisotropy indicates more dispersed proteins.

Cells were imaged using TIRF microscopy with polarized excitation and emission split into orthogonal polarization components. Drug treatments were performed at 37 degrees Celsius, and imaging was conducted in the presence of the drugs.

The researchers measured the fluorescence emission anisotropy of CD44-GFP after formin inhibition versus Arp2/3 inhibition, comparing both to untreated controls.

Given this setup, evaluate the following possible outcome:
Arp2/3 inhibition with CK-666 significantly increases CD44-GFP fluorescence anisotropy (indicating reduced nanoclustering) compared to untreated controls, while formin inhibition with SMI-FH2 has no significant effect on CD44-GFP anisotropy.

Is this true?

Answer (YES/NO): NO